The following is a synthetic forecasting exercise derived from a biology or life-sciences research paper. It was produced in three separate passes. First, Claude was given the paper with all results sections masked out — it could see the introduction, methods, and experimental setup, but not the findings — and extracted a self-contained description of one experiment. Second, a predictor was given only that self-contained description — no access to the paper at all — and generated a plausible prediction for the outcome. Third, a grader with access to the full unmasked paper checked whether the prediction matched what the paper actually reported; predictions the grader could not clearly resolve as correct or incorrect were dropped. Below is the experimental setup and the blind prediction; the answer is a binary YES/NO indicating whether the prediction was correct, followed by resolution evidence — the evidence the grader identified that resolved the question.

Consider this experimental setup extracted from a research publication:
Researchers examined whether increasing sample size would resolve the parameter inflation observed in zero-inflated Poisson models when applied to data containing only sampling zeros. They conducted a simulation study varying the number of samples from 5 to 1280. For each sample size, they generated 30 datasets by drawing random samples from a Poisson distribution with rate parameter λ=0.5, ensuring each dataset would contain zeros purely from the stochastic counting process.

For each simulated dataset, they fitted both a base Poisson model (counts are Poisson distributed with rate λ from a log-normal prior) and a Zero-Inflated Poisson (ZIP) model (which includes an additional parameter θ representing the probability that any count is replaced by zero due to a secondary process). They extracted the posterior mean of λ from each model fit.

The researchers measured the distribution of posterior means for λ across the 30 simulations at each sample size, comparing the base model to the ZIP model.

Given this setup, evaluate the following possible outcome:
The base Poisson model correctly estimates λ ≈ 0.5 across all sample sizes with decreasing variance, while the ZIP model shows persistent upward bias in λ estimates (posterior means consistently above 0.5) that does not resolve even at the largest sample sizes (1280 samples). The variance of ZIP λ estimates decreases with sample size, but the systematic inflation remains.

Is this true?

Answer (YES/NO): YES